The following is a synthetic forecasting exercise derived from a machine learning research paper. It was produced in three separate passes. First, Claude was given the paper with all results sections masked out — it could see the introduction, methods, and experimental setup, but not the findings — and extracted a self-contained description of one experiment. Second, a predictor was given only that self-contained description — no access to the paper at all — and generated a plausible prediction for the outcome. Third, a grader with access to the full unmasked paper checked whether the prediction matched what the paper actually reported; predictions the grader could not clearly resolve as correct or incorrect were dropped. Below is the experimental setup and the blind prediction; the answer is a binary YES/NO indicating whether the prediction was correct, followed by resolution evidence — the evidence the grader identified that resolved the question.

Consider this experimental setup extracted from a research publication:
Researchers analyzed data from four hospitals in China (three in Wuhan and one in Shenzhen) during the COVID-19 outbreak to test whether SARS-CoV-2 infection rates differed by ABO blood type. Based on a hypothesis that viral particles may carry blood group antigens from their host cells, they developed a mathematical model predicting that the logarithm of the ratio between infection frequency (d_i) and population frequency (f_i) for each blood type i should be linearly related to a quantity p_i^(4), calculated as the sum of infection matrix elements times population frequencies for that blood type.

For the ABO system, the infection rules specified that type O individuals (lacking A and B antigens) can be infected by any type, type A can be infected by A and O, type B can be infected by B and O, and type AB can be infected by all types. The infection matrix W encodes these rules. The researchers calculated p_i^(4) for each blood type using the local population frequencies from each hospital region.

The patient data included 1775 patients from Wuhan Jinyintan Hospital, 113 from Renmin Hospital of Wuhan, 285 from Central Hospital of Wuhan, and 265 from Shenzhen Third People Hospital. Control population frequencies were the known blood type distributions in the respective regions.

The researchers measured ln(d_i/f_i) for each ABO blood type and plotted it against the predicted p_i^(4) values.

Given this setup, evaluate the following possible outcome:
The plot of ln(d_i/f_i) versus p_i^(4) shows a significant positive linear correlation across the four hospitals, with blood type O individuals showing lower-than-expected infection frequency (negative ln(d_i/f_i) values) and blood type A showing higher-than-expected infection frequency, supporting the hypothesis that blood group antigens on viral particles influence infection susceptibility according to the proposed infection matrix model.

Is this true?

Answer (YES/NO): YES